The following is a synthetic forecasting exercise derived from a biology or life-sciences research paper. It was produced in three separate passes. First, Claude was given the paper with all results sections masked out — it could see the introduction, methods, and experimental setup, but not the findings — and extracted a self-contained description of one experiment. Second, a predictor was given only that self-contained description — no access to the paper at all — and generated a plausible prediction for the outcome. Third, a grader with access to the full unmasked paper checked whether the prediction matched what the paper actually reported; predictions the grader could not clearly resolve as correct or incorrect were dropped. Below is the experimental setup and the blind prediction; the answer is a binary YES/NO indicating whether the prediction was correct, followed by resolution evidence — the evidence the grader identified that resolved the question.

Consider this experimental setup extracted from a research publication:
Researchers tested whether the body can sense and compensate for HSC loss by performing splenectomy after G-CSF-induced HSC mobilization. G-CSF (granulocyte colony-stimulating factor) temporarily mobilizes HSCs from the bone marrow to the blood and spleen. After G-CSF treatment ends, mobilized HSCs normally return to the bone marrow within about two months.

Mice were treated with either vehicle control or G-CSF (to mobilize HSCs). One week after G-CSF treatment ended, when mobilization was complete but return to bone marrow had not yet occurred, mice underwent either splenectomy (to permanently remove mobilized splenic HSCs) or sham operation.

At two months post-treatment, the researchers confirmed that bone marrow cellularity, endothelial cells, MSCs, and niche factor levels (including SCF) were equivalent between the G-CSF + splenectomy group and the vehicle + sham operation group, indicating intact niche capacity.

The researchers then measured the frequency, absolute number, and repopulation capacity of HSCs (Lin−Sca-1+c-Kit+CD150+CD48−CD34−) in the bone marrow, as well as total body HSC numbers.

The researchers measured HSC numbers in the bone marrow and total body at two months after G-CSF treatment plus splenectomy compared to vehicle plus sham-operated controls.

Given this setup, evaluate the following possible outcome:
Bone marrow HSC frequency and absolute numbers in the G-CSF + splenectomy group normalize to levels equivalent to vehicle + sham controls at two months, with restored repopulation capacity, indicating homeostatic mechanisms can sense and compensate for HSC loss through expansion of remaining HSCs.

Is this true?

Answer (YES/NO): NO